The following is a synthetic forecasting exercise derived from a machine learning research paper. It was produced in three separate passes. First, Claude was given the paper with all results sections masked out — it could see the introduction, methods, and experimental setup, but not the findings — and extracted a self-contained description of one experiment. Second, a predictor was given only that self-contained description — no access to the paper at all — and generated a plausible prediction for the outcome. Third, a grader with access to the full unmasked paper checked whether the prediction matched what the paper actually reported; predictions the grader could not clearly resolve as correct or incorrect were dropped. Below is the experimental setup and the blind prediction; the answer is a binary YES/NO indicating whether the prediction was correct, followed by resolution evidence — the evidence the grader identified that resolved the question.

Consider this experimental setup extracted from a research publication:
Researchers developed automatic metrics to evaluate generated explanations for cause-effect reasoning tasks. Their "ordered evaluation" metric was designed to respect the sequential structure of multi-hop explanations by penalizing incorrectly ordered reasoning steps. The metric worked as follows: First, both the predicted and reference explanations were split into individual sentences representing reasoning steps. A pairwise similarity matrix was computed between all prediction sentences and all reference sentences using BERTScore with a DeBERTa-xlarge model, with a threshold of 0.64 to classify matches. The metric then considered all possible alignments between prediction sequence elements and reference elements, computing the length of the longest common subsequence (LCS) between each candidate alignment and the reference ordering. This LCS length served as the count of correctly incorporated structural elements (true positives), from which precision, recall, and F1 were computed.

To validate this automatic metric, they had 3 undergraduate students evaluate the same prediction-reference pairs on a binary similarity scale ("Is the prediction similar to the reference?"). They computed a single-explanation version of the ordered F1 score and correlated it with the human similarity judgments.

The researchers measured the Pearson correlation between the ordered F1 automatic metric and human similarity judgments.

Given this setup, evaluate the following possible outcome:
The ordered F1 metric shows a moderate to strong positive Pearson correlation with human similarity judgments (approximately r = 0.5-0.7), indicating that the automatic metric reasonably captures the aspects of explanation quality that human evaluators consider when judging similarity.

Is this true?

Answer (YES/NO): NO